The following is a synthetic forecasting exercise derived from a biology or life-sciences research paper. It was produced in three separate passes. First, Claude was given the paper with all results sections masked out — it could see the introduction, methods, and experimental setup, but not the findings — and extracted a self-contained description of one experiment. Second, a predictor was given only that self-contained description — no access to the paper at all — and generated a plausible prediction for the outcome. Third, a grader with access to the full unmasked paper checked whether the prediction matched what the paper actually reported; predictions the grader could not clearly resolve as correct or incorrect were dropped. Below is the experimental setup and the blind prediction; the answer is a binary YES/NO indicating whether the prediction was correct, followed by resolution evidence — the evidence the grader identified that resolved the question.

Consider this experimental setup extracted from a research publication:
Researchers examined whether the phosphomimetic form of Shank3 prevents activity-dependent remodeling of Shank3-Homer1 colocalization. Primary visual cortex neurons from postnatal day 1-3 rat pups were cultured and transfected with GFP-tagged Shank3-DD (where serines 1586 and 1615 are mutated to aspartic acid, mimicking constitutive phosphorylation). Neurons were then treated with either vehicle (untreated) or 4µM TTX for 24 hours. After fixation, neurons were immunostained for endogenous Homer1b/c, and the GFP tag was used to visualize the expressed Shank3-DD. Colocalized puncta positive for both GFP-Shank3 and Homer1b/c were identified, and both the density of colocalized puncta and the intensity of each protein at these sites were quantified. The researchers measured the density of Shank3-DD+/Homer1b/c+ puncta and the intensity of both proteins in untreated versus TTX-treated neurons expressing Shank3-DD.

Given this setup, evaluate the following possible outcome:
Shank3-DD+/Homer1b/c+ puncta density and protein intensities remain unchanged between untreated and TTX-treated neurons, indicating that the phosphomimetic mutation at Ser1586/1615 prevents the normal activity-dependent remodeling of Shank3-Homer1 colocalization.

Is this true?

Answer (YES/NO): YES